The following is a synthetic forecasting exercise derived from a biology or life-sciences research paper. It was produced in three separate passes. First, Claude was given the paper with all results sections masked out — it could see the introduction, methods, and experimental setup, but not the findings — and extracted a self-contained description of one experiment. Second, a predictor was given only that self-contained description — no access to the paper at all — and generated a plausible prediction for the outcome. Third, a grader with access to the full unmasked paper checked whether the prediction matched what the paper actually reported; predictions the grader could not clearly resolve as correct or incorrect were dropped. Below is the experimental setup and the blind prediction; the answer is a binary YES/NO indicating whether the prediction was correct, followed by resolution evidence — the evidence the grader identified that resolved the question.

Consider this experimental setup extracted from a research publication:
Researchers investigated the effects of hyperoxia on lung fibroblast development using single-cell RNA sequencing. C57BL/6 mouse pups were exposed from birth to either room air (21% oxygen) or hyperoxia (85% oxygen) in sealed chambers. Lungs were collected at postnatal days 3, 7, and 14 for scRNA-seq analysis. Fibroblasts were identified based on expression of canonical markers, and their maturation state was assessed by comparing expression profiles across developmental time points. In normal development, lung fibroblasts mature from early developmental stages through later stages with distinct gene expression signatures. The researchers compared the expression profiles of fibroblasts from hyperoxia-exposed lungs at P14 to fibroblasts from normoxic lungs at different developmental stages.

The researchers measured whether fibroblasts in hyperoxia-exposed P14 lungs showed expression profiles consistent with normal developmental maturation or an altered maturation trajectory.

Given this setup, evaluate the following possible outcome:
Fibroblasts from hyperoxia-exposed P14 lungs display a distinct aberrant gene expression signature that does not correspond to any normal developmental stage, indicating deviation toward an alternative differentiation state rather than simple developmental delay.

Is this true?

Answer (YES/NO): NO